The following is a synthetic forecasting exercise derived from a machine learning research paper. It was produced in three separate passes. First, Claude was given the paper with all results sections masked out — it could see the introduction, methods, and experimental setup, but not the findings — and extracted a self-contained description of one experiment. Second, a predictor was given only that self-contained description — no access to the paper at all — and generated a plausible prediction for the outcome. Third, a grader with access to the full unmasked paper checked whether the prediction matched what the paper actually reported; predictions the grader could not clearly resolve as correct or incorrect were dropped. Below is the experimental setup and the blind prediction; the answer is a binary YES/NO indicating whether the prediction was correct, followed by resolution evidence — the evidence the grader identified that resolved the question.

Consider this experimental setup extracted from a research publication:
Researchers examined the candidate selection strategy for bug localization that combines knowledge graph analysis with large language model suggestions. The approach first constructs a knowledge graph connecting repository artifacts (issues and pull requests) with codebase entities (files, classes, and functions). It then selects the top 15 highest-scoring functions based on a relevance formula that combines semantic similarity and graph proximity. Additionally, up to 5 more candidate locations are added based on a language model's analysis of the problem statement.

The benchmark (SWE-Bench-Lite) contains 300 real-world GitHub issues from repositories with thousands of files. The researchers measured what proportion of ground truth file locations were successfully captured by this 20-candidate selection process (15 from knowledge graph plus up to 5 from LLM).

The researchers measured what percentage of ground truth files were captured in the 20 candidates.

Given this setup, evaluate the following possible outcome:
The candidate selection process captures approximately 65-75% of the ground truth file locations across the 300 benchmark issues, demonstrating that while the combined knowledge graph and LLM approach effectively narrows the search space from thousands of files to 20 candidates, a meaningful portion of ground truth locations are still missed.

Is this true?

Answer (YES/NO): NO